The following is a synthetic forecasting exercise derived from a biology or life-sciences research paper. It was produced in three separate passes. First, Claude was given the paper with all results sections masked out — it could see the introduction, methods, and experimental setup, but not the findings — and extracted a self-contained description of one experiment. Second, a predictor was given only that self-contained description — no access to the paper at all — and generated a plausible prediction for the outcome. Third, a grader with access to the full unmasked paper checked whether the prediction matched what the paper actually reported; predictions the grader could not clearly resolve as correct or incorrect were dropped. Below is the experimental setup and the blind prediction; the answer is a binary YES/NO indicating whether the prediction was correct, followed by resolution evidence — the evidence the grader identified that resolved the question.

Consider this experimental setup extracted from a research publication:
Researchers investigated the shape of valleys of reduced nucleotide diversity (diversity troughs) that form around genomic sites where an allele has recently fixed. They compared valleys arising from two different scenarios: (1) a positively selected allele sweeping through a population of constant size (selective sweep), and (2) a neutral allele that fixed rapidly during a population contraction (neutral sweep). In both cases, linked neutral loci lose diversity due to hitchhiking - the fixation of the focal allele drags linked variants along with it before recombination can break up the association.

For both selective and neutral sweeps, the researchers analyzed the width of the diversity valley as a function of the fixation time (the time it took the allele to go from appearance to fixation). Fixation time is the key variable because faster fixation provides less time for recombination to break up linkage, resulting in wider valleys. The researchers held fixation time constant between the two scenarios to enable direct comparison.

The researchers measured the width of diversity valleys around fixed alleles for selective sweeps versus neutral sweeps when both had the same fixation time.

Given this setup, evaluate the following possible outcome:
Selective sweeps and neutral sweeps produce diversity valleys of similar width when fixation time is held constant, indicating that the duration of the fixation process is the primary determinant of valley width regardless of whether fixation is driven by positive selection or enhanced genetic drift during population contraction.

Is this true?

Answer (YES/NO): NO